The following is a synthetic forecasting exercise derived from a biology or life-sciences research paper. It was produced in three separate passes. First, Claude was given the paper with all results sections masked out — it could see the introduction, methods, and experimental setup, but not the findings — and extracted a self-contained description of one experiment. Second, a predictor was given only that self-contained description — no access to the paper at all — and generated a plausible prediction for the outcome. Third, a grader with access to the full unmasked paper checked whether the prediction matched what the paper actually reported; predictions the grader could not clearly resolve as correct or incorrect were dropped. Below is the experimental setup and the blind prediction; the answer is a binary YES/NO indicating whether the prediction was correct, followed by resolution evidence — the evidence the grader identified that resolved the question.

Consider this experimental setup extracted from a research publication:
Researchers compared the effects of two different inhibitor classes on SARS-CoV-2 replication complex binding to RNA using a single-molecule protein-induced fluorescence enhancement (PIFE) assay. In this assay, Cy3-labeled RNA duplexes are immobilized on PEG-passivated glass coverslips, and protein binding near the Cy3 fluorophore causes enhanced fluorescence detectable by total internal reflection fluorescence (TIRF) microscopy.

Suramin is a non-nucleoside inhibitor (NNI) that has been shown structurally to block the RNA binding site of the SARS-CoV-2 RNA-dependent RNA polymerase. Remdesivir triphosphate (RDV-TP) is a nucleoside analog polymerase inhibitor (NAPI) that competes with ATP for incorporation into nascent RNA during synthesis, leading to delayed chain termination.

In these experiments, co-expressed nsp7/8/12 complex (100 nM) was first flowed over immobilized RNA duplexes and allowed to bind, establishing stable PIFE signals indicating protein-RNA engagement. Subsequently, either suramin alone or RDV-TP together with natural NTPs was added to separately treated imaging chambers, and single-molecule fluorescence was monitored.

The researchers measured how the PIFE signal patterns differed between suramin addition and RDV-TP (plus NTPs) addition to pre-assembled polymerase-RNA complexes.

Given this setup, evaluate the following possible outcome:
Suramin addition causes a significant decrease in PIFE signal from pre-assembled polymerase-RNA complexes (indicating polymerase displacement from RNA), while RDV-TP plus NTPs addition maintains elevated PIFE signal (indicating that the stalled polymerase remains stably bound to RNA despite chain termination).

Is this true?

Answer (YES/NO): NO